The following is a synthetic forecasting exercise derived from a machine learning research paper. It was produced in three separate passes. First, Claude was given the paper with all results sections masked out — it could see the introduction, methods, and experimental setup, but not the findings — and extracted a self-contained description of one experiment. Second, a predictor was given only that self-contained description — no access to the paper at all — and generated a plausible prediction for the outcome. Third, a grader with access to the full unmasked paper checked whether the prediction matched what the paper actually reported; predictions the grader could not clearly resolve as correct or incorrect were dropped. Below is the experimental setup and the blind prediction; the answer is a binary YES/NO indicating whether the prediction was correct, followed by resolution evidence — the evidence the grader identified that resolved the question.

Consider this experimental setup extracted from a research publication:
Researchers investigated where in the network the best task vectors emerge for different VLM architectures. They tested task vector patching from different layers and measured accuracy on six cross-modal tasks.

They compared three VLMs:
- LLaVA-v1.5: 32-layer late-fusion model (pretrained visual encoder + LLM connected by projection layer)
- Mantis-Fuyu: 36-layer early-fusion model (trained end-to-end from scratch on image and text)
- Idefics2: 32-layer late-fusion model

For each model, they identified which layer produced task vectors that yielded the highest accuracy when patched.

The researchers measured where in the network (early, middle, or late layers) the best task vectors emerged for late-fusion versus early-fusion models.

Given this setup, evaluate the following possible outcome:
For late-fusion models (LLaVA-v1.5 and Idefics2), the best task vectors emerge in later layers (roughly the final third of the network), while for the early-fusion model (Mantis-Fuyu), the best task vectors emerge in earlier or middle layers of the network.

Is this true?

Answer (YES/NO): NO